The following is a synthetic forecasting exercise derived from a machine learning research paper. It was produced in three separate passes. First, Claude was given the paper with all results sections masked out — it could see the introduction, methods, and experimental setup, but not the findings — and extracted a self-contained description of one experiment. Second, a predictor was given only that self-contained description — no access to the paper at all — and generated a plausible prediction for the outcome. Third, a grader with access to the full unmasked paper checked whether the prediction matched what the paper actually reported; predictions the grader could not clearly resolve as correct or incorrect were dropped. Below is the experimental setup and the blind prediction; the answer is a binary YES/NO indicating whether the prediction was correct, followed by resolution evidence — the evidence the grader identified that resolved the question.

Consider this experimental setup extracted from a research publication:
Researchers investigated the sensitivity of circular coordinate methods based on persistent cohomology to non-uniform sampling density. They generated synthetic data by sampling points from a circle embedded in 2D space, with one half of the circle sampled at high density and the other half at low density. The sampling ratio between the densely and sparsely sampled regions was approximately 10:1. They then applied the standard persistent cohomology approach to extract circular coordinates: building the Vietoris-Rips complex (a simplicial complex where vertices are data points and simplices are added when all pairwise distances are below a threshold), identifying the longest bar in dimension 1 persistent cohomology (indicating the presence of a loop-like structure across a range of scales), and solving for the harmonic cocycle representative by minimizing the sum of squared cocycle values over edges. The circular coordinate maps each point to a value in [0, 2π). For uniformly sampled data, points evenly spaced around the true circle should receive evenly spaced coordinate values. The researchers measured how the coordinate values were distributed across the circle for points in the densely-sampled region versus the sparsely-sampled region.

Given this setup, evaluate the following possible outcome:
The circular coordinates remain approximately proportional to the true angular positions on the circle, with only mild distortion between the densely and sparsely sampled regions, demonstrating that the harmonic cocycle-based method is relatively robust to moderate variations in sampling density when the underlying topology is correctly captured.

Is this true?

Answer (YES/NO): NO